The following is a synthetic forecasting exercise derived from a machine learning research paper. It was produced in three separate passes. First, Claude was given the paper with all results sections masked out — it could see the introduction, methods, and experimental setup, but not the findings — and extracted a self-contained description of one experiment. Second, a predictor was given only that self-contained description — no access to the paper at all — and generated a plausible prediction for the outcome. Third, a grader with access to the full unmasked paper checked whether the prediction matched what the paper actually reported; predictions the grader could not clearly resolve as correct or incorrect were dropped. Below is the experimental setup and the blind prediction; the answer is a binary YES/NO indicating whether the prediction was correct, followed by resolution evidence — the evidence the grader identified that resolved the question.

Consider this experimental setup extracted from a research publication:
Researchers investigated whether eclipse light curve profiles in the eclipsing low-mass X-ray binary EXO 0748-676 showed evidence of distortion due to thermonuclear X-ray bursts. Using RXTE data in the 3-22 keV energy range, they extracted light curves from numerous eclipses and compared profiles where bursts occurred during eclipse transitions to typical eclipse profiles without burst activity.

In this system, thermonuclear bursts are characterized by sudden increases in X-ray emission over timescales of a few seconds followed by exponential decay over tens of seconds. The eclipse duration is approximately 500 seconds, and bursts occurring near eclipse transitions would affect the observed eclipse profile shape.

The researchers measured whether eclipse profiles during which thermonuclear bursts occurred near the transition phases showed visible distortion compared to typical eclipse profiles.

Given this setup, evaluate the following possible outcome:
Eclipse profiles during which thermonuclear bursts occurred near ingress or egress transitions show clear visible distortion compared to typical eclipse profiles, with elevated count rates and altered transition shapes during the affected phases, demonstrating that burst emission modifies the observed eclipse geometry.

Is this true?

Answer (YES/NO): YES